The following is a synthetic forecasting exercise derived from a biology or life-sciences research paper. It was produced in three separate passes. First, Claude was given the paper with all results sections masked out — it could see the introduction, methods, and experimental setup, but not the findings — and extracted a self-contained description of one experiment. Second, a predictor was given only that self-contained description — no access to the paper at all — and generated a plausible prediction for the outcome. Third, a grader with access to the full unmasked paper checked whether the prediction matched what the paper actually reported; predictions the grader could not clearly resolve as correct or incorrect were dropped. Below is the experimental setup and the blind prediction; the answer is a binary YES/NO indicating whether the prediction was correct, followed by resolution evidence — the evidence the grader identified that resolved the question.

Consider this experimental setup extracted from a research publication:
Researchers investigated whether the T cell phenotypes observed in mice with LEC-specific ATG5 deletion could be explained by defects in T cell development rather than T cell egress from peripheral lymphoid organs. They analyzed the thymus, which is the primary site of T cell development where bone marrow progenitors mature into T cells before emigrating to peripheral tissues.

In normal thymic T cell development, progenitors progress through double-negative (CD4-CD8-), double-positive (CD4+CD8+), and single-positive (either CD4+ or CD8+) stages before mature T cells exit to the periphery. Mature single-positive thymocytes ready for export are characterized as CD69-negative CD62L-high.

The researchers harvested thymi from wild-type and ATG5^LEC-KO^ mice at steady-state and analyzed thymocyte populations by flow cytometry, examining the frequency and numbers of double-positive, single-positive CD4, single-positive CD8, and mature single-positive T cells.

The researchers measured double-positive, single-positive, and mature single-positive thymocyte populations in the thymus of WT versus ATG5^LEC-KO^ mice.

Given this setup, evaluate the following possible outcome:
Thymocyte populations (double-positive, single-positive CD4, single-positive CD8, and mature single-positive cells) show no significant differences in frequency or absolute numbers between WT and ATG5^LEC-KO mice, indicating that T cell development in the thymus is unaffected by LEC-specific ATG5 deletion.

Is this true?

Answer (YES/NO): YES